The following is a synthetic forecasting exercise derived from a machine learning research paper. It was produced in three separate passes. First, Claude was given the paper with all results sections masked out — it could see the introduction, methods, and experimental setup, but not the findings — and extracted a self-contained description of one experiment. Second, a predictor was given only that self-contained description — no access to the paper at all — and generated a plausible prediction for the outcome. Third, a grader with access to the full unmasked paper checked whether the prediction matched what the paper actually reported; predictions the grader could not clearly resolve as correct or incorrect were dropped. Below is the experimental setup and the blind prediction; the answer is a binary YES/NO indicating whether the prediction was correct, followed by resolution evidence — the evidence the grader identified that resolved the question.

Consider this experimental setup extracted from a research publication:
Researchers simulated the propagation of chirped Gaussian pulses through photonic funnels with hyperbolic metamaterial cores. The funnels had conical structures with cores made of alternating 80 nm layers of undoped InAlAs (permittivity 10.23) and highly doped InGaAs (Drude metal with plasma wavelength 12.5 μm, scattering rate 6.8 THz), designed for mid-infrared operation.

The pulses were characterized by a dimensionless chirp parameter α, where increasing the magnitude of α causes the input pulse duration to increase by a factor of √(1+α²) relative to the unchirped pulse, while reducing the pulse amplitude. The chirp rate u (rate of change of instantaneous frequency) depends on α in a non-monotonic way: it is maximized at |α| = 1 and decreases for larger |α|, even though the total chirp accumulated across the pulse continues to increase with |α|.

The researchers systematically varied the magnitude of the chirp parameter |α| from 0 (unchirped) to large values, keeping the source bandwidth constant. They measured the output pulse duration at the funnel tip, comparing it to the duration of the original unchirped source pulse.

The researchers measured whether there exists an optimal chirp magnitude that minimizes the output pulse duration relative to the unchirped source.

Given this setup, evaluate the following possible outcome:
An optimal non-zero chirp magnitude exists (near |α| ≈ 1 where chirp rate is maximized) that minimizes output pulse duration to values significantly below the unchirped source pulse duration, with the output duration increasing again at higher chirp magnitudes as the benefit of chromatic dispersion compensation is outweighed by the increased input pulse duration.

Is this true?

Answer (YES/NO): NO